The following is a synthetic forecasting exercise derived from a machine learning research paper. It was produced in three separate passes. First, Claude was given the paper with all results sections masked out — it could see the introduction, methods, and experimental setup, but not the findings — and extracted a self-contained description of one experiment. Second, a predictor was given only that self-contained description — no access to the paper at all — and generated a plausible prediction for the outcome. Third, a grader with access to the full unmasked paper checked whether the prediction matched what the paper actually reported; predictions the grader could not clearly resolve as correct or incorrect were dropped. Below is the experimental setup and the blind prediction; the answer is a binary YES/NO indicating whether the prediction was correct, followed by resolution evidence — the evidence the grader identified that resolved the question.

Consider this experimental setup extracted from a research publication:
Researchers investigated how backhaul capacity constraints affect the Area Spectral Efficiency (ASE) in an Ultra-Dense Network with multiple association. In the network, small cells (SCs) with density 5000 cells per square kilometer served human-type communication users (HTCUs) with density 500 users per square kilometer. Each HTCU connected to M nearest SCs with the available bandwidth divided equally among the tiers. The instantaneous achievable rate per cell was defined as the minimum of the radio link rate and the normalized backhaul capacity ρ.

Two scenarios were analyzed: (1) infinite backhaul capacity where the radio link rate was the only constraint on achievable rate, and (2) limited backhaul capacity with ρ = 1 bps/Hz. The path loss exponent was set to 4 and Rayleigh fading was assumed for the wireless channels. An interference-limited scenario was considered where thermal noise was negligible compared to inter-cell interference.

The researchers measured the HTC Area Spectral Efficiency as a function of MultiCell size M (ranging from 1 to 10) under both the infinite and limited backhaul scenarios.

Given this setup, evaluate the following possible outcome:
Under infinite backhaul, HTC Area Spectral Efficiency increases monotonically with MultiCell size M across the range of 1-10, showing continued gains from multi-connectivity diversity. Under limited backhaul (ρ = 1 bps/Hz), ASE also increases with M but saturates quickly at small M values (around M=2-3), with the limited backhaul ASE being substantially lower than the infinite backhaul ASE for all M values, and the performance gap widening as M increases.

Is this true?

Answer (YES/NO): NO